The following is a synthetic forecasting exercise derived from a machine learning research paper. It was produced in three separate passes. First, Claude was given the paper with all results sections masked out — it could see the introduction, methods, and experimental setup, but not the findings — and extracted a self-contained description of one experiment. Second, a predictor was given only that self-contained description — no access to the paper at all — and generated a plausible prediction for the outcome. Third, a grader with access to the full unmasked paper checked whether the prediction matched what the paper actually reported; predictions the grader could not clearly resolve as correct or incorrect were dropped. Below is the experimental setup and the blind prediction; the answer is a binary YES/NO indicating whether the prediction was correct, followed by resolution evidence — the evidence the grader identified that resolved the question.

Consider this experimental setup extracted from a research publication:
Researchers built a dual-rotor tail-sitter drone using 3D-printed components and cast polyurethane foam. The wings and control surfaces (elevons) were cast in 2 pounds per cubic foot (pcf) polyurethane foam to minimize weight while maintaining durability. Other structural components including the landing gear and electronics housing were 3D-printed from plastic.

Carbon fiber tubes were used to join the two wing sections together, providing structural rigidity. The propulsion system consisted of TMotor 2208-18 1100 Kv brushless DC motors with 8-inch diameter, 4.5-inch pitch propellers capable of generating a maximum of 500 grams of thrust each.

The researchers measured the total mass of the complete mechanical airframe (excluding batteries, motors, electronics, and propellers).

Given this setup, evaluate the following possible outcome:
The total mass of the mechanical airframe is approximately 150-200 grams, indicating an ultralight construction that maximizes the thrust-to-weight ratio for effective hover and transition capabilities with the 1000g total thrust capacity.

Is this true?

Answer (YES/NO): YES